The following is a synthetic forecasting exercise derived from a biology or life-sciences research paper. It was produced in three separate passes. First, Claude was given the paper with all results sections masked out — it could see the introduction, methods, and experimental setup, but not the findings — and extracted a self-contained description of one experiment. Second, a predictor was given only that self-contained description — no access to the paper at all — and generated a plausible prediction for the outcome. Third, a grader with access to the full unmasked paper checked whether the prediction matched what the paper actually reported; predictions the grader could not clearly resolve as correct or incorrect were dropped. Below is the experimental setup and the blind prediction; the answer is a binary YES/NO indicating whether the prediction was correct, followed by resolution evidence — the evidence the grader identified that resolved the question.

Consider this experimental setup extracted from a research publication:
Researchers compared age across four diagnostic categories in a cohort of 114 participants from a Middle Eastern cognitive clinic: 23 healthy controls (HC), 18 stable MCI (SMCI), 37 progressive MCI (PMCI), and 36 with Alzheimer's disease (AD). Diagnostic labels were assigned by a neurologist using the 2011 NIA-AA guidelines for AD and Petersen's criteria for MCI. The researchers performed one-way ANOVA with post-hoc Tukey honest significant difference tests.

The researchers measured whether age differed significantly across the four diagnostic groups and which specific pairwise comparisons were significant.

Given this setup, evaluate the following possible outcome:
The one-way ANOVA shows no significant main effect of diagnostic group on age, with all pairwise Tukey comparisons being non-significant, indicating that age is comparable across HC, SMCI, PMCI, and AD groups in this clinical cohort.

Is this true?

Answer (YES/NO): NO